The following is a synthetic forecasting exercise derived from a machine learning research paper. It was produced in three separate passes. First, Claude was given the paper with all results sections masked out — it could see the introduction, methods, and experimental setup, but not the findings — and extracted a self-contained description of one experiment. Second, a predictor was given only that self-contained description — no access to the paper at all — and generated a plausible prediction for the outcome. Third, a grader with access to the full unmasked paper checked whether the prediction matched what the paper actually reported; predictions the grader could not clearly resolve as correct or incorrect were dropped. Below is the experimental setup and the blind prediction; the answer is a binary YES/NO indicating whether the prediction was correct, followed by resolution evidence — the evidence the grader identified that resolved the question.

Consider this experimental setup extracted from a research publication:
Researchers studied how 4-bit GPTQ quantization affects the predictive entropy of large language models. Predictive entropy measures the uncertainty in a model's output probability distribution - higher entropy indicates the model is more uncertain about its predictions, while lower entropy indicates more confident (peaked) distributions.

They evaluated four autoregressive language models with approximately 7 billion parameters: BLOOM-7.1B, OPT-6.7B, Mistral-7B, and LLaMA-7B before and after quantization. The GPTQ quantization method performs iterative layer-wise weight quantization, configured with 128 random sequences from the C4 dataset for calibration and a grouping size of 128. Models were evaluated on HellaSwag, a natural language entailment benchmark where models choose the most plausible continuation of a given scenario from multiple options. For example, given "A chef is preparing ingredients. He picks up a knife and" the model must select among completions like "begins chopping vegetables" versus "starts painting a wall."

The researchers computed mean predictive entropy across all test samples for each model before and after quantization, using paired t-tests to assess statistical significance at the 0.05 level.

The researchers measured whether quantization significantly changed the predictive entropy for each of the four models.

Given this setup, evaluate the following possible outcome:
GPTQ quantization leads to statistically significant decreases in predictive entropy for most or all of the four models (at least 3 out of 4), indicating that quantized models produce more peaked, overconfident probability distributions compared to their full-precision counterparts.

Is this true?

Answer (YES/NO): NO